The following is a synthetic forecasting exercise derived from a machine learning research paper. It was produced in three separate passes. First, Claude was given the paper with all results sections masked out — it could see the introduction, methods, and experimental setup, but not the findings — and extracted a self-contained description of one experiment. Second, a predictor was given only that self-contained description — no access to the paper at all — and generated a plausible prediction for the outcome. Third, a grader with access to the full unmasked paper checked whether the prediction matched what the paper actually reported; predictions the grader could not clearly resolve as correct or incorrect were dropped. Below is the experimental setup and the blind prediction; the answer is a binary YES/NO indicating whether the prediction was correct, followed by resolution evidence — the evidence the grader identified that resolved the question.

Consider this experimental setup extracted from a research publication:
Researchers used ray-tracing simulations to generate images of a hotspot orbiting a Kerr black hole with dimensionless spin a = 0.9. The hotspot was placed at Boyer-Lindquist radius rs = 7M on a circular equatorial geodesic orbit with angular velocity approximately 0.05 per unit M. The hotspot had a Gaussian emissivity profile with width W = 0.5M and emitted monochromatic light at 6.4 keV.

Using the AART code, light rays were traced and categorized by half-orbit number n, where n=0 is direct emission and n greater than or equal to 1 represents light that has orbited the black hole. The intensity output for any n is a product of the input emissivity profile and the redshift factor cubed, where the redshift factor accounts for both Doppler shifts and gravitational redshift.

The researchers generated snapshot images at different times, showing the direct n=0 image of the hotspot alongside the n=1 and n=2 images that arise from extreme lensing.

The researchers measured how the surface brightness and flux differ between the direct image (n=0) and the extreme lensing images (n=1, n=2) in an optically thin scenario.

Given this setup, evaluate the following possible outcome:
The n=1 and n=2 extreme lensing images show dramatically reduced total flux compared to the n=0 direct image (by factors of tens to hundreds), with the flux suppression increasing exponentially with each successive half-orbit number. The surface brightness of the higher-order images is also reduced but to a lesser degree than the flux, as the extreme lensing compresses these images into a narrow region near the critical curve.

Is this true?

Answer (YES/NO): NO